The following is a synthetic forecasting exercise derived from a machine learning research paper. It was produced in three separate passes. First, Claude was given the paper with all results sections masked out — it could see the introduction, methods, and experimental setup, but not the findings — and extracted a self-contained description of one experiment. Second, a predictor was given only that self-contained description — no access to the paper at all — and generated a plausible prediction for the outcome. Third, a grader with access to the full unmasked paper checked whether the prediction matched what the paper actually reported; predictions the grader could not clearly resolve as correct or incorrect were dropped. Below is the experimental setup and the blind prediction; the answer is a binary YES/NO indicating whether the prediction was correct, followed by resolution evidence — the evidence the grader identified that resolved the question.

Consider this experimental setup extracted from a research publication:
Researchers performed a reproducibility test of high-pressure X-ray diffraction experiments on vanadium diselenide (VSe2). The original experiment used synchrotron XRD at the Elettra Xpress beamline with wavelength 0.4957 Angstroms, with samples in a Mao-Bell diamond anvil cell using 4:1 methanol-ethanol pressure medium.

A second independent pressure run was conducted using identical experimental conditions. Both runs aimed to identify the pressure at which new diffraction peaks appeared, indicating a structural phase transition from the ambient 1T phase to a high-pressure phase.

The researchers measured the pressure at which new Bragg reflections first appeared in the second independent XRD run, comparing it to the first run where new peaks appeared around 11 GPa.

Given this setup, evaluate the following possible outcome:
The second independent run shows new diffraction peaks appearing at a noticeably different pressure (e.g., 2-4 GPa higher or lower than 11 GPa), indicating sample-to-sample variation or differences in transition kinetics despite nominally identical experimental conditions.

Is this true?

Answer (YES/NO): NO